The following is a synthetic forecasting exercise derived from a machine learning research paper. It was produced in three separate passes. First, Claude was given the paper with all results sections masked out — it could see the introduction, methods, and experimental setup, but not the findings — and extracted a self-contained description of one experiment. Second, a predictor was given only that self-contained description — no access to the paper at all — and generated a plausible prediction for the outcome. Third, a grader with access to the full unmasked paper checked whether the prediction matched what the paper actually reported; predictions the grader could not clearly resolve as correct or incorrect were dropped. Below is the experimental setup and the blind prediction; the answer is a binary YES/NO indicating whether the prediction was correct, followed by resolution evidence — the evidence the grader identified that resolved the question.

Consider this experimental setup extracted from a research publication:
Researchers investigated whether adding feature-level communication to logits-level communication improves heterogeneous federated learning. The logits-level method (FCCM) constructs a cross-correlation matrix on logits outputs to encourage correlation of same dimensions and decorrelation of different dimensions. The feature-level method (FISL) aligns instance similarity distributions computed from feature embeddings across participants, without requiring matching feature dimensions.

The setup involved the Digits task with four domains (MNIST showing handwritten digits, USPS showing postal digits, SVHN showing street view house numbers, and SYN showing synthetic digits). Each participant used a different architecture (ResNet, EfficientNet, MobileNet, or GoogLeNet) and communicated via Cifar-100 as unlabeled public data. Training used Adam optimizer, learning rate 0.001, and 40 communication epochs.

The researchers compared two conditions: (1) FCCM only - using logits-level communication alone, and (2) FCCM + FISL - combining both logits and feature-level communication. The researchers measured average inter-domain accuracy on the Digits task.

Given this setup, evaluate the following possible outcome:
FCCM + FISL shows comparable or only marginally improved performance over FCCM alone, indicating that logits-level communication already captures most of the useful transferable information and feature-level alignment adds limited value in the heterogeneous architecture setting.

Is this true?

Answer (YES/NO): NO